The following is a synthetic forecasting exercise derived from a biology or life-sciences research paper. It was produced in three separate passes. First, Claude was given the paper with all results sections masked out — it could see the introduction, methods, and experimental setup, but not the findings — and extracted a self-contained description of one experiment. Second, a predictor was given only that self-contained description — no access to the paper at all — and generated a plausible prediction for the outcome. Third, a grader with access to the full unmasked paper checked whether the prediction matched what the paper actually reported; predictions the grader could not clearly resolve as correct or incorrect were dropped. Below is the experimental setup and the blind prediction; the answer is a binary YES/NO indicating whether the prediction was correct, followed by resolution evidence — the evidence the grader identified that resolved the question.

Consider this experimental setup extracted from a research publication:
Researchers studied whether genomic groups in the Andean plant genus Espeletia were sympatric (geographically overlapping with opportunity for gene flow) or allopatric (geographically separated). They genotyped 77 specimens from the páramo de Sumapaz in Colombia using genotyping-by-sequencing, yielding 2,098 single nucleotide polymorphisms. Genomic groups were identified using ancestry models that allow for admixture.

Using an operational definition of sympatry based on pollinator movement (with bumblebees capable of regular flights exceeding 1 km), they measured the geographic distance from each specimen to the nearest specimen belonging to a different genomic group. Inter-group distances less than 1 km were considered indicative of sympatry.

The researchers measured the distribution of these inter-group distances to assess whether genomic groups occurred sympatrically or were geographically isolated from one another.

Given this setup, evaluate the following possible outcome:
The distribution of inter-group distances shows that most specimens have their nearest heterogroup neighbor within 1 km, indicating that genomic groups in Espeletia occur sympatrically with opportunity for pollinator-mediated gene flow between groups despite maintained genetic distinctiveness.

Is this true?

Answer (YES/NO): YES